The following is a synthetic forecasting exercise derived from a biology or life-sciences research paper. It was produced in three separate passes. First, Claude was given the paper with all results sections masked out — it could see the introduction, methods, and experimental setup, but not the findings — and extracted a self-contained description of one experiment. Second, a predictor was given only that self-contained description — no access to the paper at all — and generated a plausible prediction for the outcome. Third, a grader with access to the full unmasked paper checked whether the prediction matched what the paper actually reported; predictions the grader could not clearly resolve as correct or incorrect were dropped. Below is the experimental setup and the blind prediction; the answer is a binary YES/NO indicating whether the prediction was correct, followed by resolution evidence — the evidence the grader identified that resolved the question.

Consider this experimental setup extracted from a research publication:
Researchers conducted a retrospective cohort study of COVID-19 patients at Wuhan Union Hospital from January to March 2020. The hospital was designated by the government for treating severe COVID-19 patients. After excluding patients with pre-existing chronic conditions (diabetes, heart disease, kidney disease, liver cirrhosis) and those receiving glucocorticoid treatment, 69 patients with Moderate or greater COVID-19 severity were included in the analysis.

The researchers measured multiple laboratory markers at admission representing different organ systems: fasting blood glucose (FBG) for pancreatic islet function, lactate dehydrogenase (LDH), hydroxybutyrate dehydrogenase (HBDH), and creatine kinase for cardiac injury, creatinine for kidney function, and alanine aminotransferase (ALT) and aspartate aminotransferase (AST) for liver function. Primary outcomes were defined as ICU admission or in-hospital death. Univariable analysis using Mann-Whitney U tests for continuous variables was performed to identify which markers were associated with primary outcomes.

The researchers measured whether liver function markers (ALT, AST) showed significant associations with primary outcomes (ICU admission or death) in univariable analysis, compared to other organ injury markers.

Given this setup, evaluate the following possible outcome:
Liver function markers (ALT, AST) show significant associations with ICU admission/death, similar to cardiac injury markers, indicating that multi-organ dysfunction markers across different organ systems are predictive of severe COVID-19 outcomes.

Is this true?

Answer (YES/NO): NO